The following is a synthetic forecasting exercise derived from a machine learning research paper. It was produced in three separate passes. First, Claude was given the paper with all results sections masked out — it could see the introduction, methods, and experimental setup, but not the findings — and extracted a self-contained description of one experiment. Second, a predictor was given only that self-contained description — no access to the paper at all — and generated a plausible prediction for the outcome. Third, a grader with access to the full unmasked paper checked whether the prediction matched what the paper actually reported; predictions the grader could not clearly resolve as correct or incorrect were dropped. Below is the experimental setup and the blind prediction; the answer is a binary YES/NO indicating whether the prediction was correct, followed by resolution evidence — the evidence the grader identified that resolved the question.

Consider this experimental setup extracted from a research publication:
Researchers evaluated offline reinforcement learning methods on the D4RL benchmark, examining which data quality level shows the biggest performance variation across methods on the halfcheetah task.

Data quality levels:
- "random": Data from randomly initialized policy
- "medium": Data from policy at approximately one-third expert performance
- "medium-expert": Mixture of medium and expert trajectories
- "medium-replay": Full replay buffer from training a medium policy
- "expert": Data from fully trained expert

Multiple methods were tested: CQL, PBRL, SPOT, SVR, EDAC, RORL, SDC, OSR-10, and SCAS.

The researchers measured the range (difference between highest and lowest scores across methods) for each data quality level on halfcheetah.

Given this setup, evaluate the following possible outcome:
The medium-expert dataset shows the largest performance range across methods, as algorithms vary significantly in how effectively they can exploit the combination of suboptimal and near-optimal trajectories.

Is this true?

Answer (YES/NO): YES